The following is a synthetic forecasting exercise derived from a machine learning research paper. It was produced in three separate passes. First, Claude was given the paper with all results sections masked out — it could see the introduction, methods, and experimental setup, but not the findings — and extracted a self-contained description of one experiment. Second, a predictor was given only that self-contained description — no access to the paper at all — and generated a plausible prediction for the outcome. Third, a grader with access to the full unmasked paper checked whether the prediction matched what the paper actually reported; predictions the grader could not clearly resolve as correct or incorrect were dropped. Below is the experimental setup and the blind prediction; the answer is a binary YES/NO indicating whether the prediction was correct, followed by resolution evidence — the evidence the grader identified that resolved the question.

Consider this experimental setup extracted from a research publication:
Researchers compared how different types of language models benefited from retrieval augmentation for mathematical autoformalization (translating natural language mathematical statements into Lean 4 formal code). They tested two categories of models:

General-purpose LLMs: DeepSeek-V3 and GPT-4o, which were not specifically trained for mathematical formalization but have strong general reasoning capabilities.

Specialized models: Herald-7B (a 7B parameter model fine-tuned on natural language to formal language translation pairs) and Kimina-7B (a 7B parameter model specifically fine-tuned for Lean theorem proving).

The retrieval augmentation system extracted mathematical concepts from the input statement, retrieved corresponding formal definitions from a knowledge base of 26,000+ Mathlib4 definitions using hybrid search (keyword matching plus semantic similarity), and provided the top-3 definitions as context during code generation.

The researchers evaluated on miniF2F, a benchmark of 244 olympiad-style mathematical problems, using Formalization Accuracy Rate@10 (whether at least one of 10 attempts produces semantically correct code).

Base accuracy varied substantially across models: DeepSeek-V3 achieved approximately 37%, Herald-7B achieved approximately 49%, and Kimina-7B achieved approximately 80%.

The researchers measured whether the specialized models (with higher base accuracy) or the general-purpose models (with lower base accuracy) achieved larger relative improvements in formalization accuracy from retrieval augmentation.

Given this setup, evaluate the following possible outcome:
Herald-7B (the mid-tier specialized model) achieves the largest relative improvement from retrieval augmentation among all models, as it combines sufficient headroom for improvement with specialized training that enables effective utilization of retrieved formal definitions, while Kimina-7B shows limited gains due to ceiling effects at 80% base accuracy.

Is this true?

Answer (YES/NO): YES